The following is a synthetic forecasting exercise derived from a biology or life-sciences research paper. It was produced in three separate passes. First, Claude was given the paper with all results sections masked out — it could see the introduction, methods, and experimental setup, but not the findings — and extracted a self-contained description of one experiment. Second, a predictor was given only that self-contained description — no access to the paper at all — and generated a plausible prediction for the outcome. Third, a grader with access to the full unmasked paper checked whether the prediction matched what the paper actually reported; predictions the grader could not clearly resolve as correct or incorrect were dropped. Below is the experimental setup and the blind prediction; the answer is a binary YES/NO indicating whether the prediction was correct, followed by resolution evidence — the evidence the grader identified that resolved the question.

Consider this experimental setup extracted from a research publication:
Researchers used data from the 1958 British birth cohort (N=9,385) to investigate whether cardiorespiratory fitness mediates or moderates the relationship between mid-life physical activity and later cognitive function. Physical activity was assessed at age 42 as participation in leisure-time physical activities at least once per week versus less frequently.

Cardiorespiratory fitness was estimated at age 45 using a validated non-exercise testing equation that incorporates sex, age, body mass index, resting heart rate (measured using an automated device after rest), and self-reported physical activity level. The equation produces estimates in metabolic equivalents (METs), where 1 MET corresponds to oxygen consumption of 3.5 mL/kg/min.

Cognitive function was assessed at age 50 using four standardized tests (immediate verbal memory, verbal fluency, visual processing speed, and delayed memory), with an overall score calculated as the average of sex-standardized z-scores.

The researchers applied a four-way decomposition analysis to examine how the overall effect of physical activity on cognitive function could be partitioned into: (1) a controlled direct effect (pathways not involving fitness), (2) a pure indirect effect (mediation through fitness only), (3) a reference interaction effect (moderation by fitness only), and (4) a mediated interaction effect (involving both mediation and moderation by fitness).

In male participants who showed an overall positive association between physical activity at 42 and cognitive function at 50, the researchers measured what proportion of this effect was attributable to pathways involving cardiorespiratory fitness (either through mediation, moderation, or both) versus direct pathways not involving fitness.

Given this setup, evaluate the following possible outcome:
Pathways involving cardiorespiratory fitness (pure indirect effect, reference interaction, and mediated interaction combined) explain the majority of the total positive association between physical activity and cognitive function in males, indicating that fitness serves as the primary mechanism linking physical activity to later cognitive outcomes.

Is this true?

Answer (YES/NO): NO